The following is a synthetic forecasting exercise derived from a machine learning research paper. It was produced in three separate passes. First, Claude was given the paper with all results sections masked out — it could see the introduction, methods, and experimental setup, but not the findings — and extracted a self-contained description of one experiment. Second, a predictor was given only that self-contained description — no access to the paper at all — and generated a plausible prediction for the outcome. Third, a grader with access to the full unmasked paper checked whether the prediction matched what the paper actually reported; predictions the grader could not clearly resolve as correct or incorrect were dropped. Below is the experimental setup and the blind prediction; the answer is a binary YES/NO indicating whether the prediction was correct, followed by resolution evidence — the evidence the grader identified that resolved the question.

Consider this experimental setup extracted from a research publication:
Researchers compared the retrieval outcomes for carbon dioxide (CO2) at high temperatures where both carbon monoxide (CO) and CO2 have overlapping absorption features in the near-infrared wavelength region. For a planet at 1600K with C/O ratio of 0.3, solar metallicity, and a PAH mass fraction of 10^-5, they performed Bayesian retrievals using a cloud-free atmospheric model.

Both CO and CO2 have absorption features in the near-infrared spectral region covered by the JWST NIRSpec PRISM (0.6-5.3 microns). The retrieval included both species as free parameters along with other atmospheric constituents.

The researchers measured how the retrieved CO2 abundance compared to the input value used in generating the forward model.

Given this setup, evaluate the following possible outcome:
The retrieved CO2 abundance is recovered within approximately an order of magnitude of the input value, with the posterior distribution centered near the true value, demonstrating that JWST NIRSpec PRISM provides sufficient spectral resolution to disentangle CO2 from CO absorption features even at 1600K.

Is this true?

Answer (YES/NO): NO